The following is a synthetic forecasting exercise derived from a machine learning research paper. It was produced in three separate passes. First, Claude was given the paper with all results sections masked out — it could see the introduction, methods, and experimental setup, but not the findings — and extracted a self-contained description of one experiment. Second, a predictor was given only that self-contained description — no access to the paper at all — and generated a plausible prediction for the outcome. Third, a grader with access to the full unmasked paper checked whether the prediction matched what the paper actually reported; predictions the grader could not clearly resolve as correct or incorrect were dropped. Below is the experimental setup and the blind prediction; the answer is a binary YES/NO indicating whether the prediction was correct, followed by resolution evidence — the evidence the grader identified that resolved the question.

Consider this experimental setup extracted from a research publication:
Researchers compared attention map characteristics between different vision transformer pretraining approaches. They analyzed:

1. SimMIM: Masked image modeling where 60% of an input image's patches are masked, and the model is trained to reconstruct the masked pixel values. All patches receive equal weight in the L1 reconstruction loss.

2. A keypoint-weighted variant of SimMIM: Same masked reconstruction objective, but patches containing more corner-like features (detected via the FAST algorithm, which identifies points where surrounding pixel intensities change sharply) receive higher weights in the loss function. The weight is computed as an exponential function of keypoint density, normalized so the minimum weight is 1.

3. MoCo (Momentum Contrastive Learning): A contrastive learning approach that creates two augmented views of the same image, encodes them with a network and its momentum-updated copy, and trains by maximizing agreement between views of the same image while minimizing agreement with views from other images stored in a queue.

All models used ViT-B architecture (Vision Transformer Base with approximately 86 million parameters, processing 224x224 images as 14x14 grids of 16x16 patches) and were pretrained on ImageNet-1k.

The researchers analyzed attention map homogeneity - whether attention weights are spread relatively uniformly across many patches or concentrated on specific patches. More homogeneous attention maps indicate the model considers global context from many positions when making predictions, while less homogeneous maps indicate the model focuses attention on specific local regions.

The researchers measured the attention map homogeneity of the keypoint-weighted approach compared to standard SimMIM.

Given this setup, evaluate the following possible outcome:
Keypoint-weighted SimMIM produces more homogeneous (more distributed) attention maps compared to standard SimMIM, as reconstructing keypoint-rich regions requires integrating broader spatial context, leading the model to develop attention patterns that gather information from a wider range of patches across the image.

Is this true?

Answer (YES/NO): YES